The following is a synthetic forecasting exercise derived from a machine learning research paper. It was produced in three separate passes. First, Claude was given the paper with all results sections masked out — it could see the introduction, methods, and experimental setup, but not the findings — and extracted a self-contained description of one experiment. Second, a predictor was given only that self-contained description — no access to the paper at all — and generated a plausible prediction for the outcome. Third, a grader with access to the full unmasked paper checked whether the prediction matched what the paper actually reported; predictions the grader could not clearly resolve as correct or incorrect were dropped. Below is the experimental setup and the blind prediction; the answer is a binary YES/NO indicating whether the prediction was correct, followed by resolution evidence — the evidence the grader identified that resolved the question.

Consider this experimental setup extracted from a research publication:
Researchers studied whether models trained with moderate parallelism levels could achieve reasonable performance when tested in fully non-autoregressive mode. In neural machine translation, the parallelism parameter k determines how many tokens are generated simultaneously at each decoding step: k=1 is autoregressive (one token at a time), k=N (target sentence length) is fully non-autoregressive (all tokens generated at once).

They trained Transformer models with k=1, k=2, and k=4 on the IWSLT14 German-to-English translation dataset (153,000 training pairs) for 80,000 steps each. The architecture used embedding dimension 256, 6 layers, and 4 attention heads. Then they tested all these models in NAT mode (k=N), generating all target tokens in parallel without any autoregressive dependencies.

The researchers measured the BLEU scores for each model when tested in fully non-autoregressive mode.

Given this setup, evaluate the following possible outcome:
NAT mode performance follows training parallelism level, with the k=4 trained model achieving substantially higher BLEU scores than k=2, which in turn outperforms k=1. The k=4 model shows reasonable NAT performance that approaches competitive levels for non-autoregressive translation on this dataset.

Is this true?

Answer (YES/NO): NO